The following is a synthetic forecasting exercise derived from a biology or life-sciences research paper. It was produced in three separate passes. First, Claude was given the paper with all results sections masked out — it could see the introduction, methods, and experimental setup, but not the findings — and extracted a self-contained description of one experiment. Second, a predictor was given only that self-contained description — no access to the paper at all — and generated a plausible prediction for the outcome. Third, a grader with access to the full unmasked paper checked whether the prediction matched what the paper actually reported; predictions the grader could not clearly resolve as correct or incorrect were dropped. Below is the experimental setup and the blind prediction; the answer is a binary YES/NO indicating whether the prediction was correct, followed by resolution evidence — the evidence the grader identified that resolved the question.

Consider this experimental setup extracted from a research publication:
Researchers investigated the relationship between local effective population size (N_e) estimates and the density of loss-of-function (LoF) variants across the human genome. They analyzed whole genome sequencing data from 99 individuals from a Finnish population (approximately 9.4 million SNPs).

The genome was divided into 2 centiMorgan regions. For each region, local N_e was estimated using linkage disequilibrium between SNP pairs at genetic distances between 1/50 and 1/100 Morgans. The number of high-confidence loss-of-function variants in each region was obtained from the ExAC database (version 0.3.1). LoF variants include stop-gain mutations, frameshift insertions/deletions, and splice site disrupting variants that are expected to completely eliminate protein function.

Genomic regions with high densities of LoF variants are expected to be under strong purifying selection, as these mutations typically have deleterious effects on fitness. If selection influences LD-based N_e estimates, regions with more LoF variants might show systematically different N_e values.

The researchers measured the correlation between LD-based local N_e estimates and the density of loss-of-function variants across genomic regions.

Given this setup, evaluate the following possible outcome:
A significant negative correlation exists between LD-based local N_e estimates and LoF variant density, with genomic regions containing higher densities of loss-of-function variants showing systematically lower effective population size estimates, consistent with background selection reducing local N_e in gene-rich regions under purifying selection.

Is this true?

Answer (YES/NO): NO